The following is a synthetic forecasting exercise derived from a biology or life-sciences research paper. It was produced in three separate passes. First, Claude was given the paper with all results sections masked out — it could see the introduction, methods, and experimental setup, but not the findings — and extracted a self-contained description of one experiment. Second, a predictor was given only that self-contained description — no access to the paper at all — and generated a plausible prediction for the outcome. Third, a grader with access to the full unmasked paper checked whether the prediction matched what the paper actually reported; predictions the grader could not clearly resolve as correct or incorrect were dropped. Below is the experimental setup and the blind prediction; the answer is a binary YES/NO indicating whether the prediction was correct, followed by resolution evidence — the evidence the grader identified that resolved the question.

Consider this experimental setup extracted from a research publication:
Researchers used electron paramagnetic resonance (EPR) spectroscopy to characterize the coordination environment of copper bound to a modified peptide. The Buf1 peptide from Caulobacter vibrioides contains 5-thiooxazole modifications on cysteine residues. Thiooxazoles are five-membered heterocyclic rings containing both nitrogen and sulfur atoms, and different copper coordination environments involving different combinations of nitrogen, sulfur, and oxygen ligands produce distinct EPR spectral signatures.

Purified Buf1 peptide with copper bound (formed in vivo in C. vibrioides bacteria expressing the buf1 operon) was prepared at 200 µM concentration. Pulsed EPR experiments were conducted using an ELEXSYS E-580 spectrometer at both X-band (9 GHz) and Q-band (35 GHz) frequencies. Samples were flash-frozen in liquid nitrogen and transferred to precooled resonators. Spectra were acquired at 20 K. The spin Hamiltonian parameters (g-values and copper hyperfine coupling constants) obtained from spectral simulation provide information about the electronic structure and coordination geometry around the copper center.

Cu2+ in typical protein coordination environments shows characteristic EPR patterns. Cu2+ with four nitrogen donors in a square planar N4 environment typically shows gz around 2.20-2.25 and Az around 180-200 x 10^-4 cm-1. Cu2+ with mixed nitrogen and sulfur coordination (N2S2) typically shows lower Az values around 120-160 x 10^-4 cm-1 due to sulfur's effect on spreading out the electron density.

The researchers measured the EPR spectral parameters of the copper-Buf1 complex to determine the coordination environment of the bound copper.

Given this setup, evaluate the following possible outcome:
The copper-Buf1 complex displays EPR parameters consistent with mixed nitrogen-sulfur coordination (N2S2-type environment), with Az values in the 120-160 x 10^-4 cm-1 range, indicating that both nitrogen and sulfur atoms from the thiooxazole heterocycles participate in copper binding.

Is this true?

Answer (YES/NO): NO